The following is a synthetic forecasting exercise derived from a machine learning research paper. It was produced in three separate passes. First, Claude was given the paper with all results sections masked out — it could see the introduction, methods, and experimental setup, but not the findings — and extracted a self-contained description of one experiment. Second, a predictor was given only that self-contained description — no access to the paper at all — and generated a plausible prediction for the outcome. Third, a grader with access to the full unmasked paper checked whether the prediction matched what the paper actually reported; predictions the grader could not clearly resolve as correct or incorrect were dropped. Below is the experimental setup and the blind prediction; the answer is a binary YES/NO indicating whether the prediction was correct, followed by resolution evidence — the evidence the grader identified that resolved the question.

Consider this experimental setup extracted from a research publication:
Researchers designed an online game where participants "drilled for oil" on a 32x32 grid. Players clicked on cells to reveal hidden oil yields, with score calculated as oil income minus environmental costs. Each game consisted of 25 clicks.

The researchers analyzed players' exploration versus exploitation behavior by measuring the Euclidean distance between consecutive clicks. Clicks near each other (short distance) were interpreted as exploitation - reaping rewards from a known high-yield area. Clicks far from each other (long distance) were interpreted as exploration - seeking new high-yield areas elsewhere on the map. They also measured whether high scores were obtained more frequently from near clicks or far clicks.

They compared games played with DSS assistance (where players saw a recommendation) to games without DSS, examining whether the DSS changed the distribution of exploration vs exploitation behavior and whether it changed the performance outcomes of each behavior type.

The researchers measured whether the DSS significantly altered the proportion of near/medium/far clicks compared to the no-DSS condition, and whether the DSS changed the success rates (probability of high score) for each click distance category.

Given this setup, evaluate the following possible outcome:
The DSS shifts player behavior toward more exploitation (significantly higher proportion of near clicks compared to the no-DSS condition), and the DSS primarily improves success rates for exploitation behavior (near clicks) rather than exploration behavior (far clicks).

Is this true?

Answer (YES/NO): NO